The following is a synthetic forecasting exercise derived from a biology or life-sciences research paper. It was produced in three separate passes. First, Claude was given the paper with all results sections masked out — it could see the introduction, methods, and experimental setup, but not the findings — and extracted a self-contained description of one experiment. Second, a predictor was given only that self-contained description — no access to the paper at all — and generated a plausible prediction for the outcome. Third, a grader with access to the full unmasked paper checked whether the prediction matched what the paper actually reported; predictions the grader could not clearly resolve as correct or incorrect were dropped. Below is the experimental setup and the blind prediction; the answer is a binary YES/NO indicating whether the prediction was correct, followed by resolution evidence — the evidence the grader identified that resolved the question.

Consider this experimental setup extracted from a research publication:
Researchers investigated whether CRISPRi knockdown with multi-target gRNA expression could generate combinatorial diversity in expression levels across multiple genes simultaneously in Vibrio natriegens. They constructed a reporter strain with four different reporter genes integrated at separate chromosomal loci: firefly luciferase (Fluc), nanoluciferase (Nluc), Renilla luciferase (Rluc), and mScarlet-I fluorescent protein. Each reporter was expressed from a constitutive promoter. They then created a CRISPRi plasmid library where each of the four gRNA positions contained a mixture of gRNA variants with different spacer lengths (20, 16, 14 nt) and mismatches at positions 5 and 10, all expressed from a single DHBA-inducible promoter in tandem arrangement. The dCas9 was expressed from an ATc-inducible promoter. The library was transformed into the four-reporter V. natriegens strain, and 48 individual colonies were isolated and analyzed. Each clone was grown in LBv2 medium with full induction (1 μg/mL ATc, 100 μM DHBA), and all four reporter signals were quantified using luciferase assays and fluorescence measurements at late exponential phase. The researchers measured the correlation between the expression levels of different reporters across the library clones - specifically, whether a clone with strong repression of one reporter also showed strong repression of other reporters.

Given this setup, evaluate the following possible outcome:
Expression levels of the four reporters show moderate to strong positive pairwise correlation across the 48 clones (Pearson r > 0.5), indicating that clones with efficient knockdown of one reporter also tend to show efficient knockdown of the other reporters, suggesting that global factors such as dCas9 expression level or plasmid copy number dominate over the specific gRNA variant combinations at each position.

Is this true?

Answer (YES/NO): NO